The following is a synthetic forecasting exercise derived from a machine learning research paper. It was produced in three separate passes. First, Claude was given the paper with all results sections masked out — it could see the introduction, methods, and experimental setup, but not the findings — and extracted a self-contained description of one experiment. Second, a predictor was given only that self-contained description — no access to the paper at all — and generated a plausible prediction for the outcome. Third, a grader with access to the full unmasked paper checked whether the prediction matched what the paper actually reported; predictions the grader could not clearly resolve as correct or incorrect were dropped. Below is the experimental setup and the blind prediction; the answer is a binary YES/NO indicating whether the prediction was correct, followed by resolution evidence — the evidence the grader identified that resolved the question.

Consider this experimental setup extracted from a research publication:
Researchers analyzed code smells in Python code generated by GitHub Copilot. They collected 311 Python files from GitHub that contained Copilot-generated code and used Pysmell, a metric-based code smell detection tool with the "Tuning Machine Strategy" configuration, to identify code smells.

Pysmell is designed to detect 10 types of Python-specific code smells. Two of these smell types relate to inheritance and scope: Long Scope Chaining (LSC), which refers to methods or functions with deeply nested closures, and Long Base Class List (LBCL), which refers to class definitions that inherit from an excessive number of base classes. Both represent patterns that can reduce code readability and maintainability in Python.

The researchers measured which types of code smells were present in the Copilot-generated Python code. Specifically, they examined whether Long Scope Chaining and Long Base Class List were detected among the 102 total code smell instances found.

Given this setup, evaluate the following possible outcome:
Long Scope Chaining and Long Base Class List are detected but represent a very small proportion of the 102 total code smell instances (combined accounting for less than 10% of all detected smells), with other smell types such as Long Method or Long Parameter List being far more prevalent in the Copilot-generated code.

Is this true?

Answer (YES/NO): NO